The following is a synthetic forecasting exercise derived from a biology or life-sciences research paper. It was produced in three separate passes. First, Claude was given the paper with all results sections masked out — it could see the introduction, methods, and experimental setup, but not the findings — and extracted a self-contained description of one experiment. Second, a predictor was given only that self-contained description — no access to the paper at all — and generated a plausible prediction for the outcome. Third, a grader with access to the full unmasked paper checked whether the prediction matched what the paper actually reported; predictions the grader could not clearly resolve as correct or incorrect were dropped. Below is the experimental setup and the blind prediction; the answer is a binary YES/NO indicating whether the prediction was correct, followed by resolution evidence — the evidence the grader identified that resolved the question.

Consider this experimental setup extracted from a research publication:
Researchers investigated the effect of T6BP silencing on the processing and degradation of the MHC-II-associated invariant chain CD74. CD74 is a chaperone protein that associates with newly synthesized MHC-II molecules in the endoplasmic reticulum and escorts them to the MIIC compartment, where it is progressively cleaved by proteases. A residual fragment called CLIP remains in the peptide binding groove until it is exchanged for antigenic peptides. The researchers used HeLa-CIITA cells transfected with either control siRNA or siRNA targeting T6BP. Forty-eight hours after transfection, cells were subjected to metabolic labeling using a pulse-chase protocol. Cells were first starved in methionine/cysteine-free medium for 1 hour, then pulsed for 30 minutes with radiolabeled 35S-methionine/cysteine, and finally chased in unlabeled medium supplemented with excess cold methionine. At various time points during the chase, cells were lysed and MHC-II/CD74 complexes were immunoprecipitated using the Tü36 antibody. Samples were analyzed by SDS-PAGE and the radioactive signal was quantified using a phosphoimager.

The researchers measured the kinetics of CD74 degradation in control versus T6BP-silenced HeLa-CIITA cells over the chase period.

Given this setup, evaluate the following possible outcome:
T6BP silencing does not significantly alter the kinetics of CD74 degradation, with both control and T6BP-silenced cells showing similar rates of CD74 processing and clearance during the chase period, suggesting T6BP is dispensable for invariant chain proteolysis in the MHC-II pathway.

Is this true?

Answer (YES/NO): NO